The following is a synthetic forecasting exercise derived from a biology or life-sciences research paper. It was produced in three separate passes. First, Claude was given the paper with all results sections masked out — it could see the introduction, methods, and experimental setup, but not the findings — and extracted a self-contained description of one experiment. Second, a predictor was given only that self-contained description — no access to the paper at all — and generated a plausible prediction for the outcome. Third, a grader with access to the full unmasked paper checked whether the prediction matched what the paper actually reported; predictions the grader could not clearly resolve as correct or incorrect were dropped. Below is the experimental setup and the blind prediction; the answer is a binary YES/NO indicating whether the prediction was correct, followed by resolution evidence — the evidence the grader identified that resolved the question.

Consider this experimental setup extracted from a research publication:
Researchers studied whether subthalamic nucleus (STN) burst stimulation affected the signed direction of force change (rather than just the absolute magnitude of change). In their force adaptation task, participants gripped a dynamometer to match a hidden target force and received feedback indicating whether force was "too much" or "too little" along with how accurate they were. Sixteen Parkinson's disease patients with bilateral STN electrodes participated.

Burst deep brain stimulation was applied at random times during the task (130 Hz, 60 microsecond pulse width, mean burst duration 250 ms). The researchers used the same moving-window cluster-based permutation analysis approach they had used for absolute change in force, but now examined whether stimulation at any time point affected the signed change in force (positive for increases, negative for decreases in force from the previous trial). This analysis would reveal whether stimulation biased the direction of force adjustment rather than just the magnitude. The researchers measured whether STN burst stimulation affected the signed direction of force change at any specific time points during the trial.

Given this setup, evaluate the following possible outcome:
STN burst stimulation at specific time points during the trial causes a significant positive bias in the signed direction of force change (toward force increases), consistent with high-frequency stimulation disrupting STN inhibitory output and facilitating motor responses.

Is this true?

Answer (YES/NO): NO